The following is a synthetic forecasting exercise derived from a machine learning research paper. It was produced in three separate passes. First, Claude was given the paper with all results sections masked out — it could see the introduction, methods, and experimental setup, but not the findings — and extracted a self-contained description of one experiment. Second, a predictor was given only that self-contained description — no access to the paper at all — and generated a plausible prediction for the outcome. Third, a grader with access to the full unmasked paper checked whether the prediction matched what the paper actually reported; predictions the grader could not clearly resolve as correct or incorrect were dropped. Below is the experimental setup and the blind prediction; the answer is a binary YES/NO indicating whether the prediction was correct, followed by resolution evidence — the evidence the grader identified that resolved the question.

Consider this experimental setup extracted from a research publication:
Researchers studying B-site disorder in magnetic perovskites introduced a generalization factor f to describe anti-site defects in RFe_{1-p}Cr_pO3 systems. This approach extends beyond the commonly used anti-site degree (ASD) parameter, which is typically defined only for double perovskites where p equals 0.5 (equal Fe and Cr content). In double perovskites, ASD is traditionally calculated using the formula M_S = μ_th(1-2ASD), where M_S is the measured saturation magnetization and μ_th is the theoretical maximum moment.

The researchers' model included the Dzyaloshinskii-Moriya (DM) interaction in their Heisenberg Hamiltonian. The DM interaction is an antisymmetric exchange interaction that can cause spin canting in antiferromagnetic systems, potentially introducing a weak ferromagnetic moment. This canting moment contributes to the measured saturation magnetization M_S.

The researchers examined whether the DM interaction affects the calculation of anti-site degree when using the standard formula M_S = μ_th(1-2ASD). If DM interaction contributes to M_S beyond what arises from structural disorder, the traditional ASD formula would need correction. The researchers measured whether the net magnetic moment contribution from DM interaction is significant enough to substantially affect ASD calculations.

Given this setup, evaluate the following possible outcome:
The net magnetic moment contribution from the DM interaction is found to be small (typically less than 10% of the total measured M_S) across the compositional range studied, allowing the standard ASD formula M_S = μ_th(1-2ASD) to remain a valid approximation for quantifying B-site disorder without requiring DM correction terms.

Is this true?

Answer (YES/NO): YES